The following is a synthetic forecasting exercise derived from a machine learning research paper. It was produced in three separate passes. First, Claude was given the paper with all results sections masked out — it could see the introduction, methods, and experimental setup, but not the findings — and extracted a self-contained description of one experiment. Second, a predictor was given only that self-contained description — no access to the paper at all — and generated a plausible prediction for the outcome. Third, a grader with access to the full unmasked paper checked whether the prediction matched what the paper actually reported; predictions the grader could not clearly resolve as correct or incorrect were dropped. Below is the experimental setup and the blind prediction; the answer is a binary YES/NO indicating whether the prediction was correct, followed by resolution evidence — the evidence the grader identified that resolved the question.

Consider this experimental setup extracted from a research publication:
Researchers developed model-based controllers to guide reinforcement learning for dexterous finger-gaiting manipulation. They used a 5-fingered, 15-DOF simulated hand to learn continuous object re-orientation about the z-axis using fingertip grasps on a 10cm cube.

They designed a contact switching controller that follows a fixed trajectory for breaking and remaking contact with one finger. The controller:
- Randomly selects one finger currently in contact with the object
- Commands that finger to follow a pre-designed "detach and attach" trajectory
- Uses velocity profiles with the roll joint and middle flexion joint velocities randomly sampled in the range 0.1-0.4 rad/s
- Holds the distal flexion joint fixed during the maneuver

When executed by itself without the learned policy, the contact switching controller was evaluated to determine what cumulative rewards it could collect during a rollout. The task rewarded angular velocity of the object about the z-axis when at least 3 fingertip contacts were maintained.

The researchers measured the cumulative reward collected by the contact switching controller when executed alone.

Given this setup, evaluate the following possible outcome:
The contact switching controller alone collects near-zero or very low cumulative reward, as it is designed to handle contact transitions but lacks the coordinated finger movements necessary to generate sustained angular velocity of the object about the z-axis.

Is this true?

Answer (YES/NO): YES